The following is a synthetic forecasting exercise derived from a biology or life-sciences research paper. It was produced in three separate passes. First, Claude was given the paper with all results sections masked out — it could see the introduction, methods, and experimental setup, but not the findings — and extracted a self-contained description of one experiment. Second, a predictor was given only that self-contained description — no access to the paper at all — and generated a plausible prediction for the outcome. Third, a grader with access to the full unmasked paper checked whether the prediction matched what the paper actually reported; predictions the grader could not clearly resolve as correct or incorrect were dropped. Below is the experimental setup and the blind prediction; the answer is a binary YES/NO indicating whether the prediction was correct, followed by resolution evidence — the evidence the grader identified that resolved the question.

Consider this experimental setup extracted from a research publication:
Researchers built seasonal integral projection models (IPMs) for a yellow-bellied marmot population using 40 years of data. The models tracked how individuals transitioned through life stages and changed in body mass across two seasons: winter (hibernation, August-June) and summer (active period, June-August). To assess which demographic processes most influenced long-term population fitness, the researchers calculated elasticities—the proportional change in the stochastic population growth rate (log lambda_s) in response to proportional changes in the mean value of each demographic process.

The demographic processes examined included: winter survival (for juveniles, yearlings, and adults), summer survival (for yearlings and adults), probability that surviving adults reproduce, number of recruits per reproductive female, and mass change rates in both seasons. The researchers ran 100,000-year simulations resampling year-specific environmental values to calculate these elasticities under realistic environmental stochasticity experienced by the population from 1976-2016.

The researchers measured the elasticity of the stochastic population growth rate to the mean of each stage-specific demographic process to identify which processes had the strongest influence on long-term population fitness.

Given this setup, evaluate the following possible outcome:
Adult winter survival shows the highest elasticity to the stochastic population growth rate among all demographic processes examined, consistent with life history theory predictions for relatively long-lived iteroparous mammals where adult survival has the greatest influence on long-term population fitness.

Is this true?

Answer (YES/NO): NO